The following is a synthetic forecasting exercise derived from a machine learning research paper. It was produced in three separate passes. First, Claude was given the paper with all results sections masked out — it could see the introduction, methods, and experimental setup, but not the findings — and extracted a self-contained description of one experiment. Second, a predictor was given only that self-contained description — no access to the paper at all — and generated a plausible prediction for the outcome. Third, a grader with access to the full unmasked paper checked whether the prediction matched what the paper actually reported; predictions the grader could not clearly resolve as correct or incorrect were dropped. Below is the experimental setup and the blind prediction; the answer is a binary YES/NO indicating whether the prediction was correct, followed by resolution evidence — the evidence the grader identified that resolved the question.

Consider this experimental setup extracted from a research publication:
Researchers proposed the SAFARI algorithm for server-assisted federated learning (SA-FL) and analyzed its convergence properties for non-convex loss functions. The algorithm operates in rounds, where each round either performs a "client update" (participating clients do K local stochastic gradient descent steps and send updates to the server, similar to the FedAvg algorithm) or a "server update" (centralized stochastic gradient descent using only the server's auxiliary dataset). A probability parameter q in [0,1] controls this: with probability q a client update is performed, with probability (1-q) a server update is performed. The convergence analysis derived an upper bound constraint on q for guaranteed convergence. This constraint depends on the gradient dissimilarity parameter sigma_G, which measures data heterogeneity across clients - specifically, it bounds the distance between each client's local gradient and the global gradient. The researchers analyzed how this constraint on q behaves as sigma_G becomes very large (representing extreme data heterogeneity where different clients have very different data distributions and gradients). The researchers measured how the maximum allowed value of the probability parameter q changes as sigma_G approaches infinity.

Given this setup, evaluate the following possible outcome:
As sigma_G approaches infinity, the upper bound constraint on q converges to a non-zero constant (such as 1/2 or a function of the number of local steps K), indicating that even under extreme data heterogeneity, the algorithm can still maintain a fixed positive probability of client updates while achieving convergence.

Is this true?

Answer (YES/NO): NO